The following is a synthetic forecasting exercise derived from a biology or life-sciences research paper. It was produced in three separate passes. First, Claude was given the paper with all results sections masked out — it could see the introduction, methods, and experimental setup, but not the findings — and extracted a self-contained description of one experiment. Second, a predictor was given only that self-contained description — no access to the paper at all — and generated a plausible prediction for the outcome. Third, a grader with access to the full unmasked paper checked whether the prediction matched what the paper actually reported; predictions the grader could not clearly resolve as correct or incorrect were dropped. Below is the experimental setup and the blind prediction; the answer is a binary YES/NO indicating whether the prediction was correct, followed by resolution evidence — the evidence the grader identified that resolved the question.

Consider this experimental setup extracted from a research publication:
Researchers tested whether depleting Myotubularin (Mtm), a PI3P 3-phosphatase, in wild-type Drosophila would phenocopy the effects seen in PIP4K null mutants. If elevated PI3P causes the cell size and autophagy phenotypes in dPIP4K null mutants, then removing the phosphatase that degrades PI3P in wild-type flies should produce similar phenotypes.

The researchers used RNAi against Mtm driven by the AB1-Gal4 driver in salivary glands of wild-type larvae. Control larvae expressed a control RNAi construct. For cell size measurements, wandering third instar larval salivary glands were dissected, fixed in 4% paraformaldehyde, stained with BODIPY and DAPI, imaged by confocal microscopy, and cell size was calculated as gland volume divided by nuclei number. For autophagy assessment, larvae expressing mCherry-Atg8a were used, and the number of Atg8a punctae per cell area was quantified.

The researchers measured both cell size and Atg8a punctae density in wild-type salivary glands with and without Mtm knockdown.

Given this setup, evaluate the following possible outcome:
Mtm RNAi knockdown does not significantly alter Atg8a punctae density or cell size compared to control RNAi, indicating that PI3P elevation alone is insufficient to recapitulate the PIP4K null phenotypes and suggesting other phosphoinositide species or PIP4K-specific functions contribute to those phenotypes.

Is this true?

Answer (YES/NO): NO